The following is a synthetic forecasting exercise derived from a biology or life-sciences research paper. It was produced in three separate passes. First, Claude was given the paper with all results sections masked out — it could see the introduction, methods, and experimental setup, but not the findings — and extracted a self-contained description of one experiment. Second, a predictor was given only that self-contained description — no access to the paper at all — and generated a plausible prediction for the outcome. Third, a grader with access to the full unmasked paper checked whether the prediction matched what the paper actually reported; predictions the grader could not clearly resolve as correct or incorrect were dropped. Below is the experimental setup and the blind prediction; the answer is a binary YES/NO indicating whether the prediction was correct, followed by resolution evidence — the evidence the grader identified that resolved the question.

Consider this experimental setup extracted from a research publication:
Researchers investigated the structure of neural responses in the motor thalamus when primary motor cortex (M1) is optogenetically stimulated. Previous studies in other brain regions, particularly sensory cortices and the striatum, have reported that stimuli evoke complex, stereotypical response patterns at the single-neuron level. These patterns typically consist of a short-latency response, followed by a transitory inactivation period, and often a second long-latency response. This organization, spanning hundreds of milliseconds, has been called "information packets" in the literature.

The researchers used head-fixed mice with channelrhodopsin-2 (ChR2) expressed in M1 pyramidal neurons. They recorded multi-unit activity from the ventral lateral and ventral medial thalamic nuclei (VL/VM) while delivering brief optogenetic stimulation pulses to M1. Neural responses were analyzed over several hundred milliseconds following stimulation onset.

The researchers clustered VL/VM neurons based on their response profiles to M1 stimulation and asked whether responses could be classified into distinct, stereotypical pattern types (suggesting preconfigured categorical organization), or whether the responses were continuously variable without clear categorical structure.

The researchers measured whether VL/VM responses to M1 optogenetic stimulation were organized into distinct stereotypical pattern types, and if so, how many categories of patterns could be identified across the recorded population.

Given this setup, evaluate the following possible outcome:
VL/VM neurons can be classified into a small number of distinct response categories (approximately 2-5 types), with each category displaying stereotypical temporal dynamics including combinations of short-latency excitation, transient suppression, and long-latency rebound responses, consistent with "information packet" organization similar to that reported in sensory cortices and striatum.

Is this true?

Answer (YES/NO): YES